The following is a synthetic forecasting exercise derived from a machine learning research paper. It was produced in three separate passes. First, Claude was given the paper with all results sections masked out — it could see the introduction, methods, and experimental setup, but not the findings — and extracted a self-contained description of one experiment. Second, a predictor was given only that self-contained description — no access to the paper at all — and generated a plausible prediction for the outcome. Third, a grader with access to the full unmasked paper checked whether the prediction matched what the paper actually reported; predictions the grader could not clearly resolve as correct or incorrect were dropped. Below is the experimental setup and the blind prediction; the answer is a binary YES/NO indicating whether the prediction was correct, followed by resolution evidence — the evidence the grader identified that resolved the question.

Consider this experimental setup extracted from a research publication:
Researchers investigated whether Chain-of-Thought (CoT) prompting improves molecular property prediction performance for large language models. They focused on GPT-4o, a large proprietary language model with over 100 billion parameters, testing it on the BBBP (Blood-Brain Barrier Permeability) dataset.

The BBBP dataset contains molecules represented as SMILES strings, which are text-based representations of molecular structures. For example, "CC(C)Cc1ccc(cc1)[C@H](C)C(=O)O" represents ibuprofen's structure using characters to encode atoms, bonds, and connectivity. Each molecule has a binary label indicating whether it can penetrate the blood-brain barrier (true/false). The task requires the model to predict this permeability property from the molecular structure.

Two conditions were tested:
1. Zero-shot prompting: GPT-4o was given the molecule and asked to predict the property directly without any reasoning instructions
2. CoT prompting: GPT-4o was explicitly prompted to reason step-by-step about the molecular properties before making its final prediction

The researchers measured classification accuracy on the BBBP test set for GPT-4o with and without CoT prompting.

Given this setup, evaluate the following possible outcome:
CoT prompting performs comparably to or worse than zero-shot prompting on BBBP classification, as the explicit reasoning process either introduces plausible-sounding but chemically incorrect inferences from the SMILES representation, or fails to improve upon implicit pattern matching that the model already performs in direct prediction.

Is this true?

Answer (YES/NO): YES